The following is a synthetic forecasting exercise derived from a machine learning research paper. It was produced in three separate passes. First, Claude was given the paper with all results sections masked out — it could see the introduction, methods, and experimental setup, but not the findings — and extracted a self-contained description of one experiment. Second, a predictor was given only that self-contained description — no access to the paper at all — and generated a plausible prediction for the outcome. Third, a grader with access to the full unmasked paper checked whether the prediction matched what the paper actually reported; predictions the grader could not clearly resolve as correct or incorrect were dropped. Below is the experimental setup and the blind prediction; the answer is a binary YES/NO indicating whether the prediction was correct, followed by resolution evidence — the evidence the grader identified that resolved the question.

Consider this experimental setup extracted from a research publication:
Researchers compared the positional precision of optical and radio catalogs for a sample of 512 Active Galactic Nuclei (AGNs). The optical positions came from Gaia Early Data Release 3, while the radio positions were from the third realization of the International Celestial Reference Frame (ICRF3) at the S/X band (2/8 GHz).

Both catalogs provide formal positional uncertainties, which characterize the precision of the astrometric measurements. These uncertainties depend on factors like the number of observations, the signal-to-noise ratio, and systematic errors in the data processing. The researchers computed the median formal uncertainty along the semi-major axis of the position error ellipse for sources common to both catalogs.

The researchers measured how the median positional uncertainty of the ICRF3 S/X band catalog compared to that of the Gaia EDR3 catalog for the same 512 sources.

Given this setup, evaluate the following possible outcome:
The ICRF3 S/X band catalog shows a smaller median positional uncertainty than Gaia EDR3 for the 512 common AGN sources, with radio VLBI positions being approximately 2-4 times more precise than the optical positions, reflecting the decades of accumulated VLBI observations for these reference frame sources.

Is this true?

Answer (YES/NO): YES